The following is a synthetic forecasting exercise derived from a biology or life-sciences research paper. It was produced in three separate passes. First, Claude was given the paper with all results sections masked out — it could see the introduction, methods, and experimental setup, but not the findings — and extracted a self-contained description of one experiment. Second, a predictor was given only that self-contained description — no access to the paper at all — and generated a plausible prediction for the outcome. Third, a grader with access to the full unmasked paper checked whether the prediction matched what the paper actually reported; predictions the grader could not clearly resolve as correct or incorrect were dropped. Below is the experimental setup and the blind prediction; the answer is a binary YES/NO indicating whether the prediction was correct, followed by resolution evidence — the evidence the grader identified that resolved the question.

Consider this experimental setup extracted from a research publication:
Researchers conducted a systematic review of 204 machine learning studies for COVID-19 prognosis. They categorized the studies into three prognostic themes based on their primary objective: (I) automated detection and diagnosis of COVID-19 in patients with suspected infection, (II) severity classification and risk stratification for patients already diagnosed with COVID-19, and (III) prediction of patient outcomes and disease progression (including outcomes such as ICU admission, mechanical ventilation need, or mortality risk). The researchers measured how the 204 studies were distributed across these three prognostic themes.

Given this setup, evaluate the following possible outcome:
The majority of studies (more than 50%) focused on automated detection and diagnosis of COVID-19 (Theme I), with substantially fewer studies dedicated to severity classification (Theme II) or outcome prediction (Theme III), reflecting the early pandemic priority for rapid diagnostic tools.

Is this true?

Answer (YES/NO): NO